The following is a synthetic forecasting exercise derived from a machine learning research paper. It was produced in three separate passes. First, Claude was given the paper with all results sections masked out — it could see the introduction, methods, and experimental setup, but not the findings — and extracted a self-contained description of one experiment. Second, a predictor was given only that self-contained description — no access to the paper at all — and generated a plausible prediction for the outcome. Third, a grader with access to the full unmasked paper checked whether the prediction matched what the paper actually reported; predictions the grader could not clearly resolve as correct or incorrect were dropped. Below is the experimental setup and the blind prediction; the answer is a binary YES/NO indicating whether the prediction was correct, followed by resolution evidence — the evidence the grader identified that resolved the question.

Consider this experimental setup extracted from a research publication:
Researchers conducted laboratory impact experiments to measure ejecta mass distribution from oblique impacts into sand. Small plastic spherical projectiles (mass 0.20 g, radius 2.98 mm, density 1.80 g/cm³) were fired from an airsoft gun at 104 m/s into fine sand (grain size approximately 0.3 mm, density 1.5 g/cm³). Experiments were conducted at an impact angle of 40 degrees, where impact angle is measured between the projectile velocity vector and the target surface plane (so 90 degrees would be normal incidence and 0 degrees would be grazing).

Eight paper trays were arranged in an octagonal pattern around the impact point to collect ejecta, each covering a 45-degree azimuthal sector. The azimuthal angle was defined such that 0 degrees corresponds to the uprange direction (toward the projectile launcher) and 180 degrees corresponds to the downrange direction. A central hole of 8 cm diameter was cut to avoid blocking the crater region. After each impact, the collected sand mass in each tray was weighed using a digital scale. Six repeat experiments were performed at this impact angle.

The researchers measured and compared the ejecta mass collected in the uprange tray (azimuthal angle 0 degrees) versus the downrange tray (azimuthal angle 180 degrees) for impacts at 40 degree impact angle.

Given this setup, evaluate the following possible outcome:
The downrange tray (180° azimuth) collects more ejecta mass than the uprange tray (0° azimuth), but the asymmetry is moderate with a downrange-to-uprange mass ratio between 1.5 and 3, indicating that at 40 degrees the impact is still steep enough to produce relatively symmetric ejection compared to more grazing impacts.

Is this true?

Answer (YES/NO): NO